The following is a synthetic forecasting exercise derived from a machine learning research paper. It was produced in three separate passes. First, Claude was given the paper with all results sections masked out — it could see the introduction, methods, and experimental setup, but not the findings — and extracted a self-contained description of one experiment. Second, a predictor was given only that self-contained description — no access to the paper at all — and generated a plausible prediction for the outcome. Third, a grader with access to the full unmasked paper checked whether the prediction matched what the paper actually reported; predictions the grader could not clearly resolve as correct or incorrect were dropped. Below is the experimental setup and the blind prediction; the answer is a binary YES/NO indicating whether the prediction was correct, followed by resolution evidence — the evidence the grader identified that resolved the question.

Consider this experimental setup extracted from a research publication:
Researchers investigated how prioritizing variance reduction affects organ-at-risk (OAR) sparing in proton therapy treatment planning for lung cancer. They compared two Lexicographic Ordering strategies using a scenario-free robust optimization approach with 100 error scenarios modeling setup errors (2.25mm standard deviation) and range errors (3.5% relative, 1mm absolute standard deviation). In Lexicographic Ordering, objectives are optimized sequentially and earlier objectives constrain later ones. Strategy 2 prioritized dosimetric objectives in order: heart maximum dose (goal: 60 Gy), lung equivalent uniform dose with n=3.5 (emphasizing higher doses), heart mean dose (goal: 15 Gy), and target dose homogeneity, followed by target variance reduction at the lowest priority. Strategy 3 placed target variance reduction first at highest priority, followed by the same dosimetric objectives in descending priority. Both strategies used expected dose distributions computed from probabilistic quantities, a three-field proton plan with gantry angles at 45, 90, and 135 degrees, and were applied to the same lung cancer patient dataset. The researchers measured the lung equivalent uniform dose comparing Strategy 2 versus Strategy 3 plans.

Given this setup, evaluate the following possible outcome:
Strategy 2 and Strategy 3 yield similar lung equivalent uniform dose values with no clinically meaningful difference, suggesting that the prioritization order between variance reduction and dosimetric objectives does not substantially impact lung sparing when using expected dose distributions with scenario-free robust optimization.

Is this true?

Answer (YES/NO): NO